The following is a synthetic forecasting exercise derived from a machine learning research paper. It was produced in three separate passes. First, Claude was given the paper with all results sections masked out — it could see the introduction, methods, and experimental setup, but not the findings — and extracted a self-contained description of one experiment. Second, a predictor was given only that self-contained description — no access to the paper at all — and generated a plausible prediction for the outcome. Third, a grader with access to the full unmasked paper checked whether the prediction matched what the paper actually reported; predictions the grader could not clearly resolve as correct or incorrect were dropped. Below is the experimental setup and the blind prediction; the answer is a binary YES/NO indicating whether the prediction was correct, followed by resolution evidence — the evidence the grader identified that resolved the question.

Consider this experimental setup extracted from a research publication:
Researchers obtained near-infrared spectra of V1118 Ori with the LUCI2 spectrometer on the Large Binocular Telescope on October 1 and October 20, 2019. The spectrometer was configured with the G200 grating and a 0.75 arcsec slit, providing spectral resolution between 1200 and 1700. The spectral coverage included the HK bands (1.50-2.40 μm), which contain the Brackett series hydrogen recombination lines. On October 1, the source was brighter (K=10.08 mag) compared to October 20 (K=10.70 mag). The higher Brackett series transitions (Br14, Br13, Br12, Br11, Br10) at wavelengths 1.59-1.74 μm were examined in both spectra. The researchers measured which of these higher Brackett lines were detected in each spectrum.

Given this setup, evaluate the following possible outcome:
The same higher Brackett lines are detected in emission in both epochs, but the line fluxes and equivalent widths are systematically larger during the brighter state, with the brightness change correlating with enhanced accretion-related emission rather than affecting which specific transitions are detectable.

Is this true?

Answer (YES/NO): NO